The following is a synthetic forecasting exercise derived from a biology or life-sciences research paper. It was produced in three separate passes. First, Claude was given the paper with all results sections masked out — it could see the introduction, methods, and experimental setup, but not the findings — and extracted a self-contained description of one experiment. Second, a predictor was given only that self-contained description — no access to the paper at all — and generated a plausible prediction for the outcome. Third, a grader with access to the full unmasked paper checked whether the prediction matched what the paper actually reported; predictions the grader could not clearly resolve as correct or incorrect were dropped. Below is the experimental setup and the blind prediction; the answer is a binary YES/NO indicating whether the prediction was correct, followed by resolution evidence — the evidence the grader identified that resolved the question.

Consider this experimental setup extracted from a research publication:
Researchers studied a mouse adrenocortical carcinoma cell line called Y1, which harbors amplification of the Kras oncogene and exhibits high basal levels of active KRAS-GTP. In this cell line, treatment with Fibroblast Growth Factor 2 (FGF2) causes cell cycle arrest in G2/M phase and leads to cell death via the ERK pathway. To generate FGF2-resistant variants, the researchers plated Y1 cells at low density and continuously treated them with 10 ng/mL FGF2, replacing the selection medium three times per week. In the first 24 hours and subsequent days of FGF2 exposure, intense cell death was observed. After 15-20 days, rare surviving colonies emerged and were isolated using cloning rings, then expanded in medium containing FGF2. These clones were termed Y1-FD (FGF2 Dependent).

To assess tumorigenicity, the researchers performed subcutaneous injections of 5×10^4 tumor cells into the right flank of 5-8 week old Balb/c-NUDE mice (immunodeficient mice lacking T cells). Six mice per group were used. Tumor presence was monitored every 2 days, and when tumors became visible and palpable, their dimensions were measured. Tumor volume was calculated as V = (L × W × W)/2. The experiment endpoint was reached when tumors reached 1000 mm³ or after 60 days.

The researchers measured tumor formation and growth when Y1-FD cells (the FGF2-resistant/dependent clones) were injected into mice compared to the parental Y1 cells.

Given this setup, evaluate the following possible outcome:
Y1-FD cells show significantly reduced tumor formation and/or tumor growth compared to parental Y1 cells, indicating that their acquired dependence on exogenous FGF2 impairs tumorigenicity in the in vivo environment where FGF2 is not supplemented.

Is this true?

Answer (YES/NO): YES